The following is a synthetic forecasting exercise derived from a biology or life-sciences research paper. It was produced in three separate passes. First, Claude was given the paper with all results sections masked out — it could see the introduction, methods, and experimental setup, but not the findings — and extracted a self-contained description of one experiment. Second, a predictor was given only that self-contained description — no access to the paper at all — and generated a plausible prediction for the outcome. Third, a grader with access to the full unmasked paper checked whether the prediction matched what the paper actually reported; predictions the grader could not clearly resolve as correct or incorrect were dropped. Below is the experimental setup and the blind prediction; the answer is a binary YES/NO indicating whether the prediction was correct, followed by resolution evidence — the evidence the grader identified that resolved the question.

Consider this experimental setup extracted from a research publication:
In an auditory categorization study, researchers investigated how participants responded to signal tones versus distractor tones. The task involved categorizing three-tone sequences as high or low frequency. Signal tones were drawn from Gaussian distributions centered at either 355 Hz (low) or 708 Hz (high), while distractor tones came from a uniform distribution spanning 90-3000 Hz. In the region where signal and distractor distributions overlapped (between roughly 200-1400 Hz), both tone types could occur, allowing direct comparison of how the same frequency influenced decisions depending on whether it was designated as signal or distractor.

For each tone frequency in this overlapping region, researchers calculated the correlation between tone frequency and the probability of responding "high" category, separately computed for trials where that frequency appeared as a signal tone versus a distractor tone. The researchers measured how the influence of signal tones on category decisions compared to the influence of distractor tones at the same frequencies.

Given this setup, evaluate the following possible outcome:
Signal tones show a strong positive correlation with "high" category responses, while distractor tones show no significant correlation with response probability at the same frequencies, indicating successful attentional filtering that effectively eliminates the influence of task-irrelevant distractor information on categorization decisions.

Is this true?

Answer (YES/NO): NO